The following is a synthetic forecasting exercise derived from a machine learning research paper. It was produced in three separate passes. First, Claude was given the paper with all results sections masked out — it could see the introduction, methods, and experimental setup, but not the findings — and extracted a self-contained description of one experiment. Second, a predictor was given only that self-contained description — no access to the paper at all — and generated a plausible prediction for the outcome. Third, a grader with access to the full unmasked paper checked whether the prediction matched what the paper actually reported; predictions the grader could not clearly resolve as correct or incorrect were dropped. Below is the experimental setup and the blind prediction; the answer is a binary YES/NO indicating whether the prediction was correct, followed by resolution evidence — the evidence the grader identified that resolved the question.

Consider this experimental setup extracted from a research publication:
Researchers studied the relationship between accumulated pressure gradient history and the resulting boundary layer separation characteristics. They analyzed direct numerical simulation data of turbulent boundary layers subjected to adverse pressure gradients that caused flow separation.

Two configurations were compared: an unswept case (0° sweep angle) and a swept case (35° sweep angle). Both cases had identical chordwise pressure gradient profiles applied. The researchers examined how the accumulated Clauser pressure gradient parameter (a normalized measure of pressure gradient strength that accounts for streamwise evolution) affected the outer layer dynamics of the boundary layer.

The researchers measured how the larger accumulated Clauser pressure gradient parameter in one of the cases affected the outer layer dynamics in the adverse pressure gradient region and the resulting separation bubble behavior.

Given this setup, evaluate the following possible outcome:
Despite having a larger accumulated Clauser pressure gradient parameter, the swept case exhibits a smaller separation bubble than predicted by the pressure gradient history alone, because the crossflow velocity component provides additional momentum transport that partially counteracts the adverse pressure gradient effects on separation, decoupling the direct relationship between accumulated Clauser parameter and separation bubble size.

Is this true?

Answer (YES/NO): NO